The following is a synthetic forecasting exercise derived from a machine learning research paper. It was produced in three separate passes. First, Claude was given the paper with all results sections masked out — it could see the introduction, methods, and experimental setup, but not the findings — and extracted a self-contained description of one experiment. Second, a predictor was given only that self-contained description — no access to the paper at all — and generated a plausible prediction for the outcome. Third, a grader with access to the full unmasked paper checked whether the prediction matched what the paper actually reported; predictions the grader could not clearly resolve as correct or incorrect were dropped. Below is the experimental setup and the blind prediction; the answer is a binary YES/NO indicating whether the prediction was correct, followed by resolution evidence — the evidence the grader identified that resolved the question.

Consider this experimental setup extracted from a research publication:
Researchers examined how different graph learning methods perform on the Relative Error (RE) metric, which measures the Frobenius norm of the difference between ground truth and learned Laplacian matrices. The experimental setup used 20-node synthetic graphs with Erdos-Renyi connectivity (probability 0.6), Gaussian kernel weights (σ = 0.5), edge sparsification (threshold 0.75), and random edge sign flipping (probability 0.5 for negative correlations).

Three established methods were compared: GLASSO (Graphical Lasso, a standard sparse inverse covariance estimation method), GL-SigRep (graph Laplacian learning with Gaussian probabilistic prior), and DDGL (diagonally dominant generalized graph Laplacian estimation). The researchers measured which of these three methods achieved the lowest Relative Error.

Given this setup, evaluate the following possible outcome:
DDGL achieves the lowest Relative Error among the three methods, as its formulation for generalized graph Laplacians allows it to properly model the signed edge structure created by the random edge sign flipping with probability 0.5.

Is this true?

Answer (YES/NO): YES